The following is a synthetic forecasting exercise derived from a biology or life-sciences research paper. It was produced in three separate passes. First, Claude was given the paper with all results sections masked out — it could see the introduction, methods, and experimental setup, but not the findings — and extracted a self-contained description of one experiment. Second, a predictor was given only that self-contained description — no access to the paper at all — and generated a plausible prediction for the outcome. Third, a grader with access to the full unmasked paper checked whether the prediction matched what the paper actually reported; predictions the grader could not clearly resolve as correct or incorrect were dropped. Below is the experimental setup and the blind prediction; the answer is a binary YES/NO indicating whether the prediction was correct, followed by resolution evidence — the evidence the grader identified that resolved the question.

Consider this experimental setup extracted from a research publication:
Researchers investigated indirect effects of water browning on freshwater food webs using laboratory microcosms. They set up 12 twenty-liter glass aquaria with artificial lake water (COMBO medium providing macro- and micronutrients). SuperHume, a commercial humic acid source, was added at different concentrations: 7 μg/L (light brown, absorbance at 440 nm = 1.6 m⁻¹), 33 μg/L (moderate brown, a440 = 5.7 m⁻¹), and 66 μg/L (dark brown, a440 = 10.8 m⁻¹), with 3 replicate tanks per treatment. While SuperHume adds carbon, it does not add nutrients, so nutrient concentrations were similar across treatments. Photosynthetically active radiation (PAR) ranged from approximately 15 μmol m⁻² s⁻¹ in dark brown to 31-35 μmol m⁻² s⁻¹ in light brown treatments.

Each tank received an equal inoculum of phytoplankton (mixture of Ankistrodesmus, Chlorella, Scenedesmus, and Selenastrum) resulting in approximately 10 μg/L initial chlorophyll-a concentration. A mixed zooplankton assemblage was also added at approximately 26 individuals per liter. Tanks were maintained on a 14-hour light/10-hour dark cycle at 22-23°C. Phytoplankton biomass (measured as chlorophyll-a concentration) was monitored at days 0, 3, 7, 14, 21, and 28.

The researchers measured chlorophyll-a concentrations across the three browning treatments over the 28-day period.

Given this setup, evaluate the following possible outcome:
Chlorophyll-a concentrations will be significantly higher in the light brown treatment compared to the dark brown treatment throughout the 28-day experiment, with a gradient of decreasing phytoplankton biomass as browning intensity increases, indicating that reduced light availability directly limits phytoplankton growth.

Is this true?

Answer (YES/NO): YES